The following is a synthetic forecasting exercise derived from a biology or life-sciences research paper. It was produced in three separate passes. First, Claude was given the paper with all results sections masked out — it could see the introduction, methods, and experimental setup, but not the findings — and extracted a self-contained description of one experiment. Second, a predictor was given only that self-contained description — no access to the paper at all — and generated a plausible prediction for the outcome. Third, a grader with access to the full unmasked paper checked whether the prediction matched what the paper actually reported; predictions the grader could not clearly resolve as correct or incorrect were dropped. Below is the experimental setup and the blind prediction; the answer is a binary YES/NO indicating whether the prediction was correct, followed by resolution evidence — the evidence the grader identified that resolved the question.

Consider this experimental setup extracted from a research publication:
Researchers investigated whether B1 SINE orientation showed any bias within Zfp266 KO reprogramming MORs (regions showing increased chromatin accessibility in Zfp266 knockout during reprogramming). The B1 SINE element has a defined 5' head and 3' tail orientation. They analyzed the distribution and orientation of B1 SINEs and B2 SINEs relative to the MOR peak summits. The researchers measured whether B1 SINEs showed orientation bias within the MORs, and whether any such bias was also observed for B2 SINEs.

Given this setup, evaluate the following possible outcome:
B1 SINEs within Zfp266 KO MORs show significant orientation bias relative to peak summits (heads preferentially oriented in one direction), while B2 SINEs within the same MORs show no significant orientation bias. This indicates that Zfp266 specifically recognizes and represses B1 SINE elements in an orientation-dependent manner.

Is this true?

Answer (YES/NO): YES